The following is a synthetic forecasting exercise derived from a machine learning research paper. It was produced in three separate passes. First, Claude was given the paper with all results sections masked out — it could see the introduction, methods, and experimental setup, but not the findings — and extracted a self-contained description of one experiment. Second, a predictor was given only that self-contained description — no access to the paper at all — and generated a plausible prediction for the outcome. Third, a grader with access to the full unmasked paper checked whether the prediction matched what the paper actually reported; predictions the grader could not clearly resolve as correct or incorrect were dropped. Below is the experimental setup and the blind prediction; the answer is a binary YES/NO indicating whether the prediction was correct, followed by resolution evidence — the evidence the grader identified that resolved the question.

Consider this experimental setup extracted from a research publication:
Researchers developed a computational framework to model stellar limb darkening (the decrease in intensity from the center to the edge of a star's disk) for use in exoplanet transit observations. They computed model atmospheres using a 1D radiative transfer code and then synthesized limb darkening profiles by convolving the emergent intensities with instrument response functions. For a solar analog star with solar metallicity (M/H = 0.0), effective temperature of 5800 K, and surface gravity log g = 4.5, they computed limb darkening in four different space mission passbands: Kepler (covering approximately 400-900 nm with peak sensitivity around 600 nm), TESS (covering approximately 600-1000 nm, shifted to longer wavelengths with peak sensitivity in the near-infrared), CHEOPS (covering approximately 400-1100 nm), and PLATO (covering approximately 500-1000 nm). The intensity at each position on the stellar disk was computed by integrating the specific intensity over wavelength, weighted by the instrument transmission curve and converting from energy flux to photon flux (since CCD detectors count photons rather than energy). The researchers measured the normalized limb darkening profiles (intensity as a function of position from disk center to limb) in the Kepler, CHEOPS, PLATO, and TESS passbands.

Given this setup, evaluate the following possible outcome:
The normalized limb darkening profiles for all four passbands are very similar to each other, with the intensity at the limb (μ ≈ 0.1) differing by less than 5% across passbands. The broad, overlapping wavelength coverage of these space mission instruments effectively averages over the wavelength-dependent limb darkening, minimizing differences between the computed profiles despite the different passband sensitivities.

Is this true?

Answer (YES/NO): NO